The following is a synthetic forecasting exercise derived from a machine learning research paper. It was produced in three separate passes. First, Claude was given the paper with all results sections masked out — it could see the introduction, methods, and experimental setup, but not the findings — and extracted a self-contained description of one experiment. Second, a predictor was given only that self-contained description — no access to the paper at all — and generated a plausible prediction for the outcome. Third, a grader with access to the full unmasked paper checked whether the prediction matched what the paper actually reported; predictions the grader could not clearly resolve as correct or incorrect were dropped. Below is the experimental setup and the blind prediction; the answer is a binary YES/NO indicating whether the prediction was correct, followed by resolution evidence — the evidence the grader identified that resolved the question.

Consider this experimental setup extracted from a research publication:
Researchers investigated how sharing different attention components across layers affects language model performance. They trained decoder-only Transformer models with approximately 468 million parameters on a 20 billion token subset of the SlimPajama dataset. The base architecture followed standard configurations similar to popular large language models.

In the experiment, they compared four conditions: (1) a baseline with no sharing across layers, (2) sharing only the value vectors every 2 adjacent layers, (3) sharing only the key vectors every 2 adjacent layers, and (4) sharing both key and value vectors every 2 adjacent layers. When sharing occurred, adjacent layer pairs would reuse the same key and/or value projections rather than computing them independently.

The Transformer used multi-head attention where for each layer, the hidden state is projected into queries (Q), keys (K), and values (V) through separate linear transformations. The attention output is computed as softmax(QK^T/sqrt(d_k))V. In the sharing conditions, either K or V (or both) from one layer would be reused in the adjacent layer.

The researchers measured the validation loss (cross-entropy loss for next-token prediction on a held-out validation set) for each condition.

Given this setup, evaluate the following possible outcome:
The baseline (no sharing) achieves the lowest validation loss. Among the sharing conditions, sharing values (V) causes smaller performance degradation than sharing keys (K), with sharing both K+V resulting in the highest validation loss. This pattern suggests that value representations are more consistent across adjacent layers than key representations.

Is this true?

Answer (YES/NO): YES